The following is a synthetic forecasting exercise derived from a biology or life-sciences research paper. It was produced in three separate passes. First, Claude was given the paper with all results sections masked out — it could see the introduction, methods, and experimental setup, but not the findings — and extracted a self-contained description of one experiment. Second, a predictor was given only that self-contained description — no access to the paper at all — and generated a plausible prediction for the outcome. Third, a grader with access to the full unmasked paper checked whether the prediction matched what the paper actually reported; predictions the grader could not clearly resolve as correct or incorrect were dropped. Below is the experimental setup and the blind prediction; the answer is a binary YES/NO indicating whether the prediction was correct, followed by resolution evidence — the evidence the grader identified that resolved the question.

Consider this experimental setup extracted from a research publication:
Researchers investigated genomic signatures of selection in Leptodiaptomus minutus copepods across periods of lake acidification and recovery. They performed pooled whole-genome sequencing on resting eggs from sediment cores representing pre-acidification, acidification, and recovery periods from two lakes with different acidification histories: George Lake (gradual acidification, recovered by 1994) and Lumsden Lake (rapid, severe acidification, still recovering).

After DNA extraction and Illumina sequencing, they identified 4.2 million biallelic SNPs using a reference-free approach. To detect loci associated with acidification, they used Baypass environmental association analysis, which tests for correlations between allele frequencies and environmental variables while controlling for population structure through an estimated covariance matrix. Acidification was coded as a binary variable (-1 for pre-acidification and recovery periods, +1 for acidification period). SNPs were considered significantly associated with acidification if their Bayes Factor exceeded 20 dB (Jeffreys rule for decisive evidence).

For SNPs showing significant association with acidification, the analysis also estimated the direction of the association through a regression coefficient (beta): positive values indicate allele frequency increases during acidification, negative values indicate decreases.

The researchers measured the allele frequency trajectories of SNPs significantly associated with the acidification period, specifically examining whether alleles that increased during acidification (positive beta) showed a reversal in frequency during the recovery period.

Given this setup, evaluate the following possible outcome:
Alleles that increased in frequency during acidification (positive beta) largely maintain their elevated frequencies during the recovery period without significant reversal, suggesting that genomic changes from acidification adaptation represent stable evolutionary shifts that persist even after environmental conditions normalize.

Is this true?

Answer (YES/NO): NO